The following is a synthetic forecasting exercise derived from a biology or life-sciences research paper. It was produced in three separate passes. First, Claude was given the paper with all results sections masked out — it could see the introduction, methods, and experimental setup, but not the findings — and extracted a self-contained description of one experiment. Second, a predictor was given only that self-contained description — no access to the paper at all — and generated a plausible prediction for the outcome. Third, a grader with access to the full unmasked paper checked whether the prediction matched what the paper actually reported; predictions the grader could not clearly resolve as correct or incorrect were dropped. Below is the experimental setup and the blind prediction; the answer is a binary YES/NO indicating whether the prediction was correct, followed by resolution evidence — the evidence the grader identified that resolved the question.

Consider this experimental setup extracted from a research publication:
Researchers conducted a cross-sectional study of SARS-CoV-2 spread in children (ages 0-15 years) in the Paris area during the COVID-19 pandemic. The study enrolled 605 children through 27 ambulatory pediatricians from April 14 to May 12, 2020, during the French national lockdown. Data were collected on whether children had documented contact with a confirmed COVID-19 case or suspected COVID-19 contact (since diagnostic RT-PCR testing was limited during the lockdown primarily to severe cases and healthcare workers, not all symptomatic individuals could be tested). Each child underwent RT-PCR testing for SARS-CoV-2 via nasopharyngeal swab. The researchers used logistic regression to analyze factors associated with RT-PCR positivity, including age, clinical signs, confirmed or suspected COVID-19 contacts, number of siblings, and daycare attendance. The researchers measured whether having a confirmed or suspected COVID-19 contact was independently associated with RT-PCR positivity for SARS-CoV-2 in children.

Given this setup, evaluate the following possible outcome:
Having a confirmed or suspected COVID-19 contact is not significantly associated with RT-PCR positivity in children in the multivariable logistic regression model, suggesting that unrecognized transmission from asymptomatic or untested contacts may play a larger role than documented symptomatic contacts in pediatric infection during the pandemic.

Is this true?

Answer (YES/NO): NO